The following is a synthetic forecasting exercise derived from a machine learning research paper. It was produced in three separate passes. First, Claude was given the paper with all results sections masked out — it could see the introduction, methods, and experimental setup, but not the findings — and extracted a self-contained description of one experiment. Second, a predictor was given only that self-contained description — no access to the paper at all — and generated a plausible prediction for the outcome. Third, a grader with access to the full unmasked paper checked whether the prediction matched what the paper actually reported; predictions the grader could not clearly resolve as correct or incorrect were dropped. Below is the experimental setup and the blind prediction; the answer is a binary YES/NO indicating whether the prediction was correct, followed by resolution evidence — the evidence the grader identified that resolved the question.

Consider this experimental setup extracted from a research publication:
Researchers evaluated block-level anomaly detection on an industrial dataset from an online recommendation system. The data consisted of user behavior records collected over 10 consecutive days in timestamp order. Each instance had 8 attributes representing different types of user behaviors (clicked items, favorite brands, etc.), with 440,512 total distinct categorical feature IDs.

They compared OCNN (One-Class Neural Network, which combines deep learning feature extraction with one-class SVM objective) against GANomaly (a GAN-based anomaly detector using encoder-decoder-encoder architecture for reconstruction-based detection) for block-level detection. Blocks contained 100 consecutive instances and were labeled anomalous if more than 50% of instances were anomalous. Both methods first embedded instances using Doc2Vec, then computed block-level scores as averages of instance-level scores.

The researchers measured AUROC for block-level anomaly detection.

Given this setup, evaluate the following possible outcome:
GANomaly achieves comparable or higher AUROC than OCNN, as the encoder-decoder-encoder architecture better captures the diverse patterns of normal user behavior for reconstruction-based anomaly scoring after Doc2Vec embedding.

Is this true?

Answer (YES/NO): NO